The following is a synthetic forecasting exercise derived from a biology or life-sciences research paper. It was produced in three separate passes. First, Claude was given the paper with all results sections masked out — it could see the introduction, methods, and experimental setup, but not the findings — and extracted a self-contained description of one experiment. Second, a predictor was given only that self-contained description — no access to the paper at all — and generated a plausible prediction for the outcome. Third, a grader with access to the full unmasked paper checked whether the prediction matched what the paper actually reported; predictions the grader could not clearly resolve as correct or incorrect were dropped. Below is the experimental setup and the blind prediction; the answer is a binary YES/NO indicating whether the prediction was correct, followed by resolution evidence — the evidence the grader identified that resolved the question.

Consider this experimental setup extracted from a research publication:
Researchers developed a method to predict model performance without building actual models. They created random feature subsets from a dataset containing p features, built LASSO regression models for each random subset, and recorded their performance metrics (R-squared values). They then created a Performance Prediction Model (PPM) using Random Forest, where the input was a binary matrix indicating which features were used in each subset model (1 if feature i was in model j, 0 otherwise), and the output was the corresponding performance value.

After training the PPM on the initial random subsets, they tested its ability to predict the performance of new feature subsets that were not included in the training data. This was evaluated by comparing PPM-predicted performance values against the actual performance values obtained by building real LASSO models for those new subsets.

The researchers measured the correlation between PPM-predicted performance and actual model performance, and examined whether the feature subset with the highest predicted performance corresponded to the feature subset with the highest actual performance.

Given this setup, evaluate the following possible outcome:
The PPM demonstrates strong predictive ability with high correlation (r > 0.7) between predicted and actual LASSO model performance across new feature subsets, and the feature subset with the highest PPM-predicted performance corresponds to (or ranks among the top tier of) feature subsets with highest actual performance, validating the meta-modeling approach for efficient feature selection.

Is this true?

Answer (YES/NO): YES